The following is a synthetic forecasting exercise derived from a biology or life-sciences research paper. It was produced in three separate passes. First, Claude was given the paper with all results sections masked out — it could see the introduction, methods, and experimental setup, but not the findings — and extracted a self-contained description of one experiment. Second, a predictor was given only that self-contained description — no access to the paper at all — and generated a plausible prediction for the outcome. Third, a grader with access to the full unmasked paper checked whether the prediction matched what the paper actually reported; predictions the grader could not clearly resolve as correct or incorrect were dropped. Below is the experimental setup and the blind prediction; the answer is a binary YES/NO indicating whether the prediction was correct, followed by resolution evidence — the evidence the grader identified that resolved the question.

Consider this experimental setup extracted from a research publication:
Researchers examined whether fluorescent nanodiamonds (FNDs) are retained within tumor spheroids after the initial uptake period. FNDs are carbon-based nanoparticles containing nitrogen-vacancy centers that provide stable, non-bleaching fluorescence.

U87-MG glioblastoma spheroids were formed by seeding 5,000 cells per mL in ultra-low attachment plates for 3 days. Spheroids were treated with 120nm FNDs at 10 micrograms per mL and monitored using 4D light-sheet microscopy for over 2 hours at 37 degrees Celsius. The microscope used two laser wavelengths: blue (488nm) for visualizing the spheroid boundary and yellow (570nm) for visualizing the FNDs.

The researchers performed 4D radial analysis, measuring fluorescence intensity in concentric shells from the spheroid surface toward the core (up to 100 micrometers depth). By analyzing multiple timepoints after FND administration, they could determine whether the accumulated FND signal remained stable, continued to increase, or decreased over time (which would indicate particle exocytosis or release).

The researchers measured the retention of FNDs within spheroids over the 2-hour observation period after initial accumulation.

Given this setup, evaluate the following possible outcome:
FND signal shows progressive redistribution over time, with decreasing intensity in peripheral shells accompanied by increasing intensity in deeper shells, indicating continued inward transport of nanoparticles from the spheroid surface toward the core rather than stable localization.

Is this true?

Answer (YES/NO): NO